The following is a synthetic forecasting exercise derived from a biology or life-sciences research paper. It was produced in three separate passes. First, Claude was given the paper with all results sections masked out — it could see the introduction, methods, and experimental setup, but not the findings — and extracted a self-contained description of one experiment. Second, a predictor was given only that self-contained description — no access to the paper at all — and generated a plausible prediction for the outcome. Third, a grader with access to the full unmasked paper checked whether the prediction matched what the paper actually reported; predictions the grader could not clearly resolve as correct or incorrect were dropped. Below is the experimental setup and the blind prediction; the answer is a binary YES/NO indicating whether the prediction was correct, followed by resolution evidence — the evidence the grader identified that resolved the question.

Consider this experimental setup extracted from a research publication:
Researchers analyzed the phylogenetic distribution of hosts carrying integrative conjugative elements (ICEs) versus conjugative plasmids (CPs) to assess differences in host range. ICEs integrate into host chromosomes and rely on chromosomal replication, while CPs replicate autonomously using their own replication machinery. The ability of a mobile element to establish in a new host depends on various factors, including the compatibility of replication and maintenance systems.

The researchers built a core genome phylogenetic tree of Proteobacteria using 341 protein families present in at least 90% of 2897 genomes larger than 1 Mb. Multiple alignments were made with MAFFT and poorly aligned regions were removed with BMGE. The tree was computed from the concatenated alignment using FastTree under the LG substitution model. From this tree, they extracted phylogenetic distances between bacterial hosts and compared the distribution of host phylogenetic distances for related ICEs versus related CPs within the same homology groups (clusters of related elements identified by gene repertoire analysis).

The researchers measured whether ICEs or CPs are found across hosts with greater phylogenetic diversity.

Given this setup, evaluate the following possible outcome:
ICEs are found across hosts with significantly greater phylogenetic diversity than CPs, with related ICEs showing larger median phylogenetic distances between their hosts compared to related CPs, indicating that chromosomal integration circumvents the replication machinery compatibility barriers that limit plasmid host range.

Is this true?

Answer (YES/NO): YES